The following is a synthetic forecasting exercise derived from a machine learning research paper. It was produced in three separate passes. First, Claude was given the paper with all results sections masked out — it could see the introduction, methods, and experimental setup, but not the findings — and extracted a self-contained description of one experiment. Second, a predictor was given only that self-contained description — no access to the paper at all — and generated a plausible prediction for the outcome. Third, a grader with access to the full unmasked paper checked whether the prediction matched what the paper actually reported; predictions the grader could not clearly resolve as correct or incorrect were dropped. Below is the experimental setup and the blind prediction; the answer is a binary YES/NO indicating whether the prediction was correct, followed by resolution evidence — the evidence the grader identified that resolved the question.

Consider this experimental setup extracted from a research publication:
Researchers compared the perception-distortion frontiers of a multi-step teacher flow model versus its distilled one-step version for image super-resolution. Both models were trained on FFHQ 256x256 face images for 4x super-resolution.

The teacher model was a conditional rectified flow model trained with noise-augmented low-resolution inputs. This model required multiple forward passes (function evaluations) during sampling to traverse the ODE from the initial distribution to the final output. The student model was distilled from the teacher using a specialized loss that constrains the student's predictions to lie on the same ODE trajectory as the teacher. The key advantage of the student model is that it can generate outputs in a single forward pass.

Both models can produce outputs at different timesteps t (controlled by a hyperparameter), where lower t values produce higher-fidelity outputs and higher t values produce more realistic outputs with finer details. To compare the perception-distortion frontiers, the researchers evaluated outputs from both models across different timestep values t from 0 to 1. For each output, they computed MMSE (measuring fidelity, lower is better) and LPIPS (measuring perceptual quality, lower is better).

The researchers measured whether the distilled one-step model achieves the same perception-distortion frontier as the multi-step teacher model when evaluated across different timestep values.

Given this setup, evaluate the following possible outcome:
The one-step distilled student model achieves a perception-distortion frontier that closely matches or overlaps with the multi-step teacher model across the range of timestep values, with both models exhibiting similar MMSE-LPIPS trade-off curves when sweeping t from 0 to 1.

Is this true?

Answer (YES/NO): YES